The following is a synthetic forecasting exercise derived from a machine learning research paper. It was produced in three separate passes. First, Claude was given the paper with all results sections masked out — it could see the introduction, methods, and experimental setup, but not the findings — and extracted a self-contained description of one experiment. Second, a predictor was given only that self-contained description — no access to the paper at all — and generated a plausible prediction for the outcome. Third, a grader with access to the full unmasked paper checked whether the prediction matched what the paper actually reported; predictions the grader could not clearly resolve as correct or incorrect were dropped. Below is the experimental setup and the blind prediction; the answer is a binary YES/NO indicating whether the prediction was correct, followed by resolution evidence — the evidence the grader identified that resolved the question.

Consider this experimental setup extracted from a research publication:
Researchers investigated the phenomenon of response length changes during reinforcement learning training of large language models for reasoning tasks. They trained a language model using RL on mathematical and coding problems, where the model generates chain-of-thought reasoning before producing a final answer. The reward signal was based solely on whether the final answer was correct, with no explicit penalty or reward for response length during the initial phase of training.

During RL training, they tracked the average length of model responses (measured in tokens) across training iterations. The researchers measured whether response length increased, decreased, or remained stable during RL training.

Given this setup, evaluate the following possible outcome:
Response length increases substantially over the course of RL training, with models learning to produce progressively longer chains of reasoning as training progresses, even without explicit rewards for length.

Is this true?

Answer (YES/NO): YES